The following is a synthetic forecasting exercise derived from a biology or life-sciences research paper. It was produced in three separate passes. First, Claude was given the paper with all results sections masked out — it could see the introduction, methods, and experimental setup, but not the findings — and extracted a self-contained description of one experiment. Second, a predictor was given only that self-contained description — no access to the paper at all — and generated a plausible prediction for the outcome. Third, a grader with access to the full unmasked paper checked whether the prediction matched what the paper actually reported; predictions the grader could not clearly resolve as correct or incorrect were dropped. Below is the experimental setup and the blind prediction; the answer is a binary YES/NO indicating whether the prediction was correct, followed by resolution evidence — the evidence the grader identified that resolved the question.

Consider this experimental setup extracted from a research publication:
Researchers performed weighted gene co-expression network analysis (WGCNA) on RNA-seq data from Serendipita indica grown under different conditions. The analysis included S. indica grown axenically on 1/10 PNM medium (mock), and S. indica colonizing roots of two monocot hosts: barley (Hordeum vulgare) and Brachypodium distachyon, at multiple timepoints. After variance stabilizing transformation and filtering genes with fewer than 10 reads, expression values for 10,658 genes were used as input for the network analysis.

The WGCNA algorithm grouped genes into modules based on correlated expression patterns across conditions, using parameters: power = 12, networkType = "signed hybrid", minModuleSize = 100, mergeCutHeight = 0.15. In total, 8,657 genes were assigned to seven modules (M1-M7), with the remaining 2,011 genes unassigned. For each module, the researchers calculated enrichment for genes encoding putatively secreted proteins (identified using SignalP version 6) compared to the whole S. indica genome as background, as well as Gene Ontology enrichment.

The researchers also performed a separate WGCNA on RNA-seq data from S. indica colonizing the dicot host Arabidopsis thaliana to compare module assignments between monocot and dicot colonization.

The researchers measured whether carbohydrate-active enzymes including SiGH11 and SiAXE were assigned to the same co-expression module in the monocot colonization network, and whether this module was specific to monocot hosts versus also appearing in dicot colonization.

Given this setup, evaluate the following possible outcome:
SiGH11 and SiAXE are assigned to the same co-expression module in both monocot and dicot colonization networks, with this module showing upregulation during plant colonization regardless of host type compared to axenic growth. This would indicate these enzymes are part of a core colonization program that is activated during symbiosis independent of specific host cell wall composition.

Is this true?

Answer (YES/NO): NO